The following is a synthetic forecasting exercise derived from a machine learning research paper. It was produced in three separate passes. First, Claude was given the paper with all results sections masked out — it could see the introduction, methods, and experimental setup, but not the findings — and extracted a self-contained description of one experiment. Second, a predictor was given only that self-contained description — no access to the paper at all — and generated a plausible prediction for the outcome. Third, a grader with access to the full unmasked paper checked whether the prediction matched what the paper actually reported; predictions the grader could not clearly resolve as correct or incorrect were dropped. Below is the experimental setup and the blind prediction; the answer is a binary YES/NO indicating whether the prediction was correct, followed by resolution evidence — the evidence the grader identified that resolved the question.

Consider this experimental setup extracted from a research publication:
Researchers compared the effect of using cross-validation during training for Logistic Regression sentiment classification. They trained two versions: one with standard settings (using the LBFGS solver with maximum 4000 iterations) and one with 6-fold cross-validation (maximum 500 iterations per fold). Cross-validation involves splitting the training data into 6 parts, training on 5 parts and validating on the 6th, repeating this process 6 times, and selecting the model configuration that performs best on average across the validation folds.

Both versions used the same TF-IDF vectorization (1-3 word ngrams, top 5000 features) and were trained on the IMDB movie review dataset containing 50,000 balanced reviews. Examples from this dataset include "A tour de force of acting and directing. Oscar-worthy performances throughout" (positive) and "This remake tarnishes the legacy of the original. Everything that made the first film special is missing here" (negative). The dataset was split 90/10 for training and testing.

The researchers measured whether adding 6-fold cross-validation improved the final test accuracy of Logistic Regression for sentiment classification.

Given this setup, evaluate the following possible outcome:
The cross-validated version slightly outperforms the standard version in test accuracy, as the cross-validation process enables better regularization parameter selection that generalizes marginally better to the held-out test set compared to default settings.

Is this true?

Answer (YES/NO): NO